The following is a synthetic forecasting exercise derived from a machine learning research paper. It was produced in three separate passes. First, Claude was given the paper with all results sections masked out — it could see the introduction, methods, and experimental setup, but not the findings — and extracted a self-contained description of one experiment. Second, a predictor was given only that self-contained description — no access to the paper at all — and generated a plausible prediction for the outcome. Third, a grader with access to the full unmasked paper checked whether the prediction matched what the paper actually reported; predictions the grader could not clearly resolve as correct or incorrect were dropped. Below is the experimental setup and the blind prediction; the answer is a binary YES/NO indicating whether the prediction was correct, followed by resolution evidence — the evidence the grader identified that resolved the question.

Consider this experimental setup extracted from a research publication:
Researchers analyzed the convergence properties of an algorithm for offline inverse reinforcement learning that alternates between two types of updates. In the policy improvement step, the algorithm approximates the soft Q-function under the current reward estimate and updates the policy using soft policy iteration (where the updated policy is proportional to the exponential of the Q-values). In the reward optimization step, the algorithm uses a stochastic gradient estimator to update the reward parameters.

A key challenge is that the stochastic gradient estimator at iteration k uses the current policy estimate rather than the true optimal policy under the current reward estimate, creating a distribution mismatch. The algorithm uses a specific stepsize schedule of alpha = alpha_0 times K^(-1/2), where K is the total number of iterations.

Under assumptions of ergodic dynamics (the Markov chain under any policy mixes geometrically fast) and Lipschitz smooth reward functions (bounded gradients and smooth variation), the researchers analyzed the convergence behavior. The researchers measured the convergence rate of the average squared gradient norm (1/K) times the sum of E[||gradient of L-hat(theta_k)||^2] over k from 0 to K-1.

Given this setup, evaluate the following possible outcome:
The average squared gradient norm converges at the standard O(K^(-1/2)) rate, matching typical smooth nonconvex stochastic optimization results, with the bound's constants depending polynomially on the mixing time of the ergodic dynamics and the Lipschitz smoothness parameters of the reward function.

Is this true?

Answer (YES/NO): NO